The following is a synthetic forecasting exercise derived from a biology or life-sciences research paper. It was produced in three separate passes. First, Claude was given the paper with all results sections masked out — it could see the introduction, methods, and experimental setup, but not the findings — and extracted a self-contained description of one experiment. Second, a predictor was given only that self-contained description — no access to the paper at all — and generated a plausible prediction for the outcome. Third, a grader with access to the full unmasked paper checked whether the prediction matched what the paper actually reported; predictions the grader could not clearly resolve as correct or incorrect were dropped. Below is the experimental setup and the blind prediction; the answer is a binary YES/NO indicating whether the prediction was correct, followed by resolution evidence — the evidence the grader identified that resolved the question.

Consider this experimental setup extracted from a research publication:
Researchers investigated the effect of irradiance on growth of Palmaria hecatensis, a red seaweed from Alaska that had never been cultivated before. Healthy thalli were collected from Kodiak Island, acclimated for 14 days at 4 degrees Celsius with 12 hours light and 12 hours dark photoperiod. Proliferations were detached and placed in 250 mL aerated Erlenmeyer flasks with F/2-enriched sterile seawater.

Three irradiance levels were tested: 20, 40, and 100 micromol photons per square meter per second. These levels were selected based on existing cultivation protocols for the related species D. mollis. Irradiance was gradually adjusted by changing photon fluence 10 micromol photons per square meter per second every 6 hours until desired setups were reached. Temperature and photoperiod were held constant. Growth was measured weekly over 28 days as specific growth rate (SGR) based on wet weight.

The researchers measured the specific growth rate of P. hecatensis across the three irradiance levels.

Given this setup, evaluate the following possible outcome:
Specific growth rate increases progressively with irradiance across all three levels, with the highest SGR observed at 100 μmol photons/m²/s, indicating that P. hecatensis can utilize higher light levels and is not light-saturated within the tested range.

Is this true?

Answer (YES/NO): YES